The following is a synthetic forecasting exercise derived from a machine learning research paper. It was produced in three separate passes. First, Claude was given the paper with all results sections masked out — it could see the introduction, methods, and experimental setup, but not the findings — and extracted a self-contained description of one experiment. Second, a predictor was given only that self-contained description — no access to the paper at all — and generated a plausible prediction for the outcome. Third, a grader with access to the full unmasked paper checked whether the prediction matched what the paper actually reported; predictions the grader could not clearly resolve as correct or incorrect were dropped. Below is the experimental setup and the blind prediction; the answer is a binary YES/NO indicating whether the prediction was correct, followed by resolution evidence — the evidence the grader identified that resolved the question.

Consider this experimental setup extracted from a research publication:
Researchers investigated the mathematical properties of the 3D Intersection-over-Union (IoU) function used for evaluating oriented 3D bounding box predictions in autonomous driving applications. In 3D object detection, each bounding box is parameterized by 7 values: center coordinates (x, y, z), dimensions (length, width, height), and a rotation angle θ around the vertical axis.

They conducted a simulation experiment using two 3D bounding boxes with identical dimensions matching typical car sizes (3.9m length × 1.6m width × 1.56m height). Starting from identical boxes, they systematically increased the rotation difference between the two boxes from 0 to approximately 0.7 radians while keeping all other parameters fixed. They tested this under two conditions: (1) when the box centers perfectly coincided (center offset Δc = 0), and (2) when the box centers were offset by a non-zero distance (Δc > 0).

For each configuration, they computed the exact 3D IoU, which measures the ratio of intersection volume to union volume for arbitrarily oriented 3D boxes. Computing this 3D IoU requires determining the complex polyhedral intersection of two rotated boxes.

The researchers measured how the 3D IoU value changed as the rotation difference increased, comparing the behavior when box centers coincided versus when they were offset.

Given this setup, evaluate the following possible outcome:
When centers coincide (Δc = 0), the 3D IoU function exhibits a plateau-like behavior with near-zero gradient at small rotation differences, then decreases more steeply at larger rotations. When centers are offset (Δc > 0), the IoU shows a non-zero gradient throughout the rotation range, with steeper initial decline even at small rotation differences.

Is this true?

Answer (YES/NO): NO